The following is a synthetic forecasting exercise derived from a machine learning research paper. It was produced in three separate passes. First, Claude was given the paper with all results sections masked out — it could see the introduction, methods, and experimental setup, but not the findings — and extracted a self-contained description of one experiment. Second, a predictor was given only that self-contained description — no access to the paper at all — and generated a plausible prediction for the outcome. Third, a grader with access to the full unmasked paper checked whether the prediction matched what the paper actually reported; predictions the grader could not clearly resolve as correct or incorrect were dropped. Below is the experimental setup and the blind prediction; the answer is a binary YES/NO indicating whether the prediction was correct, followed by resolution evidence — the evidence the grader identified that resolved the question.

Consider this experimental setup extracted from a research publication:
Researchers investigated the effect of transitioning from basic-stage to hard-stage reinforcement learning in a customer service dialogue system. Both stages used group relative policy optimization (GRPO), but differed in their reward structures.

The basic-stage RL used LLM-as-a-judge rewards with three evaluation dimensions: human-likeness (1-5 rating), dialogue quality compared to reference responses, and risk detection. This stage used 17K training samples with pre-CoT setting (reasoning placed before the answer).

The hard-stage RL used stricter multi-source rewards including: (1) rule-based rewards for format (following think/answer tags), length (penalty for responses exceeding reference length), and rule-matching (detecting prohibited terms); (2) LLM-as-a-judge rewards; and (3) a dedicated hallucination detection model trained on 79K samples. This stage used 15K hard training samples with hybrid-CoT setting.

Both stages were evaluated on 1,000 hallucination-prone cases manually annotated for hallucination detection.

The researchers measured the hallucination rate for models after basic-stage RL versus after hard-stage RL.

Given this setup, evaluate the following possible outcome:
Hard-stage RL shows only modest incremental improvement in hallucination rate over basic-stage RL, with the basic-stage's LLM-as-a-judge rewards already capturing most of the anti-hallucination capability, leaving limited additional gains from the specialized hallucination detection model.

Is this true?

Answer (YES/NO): NO